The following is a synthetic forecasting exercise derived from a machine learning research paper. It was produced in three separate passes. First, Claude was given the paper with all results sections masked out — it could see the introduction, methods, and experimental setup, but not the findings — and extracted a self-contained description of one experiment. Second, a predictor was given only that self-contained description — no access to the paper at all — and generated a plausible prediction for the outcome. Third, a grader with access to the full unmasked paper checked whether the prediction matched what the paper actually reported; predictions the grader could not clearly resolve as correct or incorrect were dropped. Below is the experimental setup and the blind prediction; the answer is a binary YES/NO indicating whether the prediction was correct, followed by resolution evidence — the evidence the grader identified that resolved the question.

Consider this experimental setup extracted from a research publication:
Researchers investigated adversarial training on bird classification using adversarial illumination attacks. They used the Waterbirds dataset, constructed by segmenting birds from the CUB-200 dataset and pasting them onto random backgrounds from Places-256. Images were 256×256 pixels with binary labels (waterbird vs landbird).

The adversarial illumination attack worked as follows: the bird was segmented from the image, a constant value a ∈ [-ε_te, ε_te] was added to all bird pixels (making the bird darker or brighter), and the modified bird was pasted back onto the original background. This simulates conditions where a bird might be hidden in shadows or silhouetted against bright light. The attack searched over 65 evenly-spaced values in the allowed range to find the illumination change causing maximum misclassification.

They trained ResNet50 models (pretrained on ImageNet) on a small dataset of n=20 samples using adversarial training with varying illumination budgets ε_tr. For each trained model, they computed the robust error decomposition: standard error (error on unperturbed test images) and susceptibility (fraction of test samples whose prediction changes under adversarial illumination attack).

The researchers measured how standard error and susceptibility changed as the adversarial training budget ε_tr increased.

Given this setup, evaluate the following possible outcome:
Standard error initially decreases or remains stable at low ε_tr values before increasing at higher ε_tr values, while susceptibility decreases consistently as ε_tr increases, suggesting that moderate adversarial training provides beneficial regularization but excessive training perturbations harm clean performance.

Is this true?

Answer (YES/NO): NO